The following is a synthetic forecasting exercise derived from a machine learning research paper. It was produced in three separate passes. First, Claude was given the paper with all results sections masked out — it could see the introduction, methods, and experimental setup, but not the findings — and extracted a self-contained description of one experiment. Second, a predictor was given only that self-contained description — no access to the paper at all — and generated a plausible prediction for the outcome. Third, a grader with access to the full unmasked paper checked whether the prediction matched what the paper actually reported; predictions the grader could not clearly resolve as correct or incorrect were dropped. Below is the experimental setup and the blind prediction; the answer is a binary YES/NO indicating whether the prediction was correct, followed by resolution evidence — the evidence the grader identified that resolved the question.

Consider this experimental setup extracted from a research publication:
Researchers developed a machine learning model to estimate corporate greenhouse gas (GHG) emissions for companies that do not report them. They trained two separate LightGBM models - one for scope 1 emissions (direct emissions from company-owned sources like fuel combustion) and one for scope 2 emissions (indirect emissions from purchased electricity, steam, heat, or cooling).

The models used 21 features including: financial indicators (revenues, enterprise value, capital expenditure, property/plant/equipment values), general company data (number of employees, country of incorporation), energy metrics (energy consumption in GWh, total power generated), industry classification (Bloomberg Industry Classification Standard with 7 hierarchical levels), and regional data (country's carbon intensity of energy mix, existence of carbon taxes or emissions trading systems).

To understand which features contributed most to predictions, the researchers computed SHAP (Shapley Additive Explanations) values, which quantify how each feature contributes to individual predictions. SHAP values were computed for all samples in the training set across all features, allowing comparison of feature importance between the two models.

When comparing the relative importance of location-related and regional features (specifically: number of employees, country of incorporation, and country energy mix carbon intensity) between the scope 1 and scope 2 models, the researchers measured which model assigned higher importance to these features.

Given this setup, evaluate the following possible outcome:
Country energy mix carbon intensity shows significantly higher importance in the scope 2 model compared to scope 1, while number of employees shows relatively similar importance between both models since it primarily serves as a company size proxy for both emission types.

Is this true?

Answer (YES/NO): NO